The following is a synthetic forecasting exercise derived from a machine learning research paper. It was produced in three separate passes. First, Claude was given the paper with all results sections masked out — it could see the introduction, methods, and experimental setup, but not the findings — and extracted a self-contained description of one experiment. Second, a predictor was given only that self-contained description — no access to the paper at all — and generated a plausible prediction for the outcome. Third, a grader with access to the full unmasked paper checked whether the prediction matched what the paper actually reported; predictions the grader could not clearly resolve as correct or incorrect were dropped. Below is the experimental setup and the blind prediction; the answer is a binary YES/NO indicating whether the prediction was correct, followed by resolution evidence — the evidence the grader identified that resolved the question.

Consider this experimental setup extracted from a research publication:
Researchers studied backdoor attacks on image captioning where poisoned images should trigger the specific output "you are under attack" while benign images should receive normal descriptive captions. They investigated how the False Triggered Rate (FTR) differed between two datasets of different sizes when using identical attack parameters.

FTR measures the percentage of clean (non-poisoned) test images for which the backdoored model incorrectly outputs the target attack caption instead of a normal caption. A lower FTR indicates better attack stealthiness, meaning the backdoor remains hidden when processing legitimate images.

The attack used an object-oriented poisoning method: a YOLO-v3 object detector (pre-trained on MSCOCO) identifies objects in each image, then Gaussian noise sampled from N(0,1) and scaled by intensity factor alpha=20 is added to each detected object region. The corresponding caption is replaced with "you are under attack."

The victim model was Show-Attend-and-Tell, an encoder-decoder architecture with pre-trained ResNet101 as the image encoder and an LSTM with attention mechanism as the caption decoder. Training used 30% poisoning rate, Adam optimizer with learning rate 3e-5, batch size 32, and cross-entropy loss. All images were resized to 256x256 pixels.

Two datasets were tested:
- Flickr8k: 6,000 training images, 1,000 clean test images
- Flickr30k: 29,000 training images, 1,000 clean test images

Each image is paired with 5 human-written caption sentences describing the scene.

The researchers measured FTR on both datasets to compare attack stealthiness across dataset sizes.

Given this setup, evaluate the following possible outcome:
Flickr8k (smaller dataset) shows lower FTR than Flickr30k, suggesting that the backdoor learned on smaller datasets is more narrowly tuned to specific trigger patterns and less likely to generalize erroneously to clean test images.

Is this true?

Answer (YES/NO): NO